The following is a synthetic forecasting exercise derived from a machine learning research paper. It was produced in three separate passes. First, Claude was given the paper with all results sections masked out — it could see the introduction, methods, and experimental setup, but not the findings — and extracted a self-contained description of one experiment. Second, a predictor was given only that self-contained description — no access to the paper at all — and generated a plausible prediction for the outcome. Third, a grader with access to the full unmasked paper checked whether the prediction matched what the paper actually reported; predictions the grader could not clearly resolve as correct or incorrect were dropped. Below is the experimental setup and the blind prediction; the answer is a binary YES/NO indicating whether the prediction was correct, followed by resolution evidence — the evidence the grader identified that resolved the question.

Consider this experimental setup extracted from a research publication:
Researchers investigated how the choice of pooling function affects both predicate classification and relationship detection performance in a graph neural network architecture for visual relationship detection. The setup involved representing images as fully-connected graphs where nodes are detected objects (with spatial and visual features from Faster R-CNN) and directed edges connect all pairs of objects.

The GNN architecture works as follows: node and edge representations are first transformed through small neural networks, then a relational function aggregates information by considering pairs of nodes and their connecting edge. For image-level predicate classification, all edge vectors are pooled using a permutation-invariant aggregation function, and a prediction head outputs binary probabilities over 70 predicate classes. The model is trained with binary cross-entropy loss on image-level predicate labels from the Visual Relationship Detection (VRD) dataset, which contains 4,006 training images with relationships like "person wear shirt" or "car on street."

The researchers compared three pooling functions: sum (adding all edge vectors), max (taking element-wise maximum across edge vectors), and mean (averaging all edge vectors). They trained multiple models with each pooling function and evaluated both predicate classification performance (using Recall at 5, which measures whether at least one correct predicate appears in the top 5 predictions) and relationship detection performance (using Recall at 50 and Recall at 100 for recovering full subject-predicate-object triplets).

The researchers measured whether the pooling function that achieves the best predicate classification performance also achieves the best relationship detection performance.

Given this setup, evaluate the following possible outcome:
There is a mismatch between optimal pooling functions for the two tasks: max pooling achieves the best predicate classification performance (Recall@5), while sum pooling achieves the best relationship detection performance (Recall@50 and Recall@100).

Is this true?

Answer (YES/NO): NO